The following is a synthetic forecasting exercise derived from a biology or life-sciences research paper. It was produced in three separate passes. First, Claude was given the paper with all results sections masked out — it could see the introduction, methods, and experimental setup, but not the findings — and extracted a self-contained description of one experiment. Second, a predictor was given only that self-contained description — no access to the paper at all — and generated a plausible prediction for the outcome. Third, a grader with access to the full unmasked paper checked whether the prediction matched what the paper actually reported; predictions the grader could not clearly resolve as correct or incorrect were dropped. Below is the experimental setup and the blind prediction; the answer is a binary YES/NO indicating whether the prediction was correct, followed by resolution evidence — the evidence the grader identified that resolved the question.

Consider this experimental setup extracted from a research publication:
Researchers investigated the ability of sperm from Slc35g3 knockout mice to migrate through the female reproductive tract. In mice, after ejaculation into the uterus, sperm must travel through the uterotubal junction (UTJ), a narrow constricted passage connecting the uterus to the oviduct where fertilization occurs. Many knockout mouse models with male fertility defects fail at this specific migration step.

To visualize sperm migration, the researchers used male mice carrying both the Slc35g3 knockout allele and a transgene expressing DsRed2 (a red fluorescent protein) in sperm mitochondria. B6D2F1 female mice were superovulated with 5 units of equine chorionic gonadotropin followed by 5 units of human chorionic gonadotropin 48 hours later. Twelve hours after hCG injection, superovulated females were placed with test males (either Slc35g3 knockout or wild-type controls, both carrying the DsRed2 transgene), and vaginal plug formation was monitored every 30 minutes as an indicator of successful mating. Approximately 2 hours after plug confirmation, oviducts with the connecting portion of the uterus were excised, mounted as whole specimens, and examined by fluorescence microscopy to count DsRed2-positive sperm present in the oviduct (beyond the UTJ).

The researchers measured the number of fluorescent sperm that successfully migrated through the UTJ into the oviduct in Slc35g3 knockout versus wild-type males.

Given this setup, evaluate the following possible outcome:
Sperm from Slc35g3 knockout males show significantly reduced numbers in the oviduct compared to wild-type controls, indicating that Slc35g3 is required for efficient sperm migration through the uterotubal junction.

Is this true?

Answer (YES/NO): YES